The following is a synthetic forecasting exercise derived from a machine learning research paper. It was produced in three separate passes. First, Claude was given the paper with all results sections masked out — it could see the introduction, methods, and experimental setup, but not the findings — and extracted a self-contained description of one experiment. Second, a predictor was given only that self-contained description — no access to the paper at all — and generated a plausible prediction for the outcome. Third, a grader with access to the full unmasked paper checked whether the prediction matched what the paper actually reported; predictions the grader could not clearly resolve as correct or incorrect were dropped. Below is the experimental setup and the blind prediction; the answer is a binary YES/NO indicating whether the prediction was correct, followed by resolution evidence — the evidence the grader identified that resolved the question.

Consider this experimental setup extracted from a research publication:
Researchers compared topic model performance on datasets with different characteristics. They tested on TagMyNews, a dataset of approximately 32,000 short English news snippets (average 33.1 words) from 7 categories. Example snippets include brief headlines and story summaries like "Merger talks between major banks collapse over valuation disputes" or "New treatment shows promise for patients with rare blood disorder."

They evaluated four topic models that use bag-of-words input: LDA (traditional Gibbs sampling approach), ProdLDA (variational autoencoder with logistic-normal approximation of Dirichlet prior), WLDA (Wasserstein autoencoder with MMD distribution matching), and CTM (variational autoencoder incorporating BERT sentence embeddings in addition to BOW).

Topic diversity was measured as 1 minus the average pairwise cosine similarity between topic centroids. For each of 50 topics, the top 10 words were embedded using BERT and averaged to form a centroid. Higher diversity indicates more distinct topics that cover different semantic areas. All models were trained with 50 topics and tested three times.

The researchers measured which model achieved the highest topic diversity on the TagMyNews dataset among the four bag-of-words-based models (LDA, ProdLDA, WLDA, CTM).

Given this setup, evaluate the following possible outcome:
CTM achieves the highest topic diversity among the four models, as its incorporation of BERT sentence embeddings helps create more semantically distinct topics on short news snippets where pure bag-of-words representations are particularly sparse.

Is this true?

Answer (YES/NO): NO